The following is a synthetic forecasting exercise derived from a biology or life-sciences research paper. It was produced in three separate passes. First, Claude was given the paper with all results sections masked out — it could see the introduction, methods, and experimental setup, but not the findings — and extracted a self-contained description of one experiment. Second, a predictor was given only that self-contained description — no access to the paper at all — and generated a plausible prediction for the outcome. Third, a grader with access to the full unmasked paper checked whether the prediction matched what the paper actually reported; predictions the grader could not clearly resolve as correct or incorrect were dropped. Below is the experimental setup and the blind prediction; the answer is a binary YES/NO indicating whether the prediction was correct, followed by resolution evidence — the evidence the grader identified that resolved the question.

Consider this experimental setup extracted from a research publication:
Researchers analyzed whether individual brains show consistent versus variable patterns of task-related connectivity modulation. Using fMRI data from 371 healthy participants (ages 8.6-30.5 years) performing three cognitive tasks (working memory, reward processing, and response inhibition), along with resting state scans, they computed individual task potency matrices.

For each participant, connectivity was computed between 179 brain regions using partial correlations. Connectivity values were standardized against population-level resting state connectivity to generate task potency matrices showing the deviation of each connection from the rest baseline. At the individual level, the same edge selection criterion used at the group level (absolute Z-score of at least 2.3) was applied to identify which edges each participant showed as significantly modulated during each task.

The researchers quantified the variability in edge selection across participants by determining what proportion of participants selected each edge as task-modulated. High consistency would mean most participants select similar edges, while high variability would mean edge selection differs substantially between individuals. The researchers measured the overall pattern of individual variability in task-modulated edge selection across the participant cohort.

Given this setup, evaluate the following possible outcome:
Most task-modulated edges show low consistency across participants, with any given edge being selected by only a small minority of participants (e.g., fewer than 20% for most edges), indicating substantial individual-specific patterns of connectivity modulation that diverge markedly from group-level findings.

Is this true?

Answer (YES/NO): YES